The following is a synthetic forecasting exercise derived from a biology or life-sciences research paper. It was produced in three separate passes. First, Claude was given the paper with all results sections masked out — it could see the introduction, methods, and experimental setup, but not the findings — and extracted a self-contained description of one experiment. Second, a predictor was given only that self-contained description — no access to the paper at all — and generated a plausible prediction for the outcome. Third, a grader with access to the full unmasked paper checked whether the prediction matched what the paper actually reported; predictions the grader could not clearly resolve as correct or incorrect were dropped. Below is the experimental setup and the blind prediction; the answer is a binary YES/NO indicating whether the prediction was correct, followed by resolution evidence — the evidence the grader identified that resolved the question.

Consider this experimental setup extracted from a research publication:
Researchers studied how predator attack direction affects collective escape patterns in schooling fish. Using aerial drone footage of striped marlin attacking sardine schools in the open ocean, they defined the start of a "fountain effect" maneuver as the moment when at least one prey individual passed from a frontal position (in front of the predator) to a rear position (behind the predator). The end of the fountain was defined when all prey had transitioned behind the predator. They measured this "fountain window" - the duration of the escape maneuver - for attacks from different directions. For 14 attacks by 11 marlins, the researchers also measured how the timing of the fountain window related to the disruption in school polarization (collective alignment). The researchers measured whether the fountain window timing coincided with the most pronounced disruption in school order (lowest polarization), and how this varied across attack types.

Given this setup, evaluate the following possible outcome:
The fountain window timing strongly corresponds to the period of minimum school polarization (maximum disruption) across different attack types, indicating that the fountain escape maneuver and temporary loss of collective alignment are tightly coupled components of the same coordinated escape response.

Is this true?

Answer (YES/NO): NO